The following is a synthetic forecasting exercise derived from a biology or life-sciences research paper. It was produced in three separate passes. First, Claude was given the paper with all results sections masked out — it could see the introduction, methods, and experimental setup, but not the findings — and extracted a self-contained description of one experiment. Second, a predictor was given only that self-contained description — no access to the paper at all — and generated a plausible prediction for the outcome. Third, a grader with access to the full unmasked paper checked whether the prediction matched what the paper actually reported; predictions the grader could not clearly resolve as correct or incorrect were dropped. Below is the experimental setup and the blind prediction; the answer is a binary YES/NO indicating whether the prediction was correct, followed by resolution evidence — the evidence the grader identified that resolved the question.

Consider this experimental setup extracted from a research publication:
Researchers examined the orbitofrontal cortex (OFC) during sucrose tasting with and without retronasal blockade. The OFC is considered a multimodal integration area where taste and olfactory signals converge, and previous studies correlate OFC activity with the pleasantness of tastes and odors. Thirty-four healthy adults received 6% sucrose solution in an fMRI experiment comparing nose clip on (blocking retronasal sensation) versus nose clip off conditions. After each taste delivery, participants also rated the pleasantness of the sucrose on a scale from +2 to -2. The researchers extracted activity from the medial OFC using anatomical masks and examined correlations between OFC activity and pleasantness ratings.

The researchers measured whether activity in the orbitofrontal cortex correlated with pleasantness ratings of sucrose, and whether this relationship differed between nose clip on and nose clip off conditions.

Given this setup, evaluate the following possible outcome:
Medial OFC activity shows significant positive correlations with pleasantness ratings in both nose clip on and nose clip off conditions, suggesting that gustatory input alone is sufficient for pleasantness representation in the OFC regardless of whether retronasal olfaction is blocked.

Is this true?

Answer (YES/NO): NO